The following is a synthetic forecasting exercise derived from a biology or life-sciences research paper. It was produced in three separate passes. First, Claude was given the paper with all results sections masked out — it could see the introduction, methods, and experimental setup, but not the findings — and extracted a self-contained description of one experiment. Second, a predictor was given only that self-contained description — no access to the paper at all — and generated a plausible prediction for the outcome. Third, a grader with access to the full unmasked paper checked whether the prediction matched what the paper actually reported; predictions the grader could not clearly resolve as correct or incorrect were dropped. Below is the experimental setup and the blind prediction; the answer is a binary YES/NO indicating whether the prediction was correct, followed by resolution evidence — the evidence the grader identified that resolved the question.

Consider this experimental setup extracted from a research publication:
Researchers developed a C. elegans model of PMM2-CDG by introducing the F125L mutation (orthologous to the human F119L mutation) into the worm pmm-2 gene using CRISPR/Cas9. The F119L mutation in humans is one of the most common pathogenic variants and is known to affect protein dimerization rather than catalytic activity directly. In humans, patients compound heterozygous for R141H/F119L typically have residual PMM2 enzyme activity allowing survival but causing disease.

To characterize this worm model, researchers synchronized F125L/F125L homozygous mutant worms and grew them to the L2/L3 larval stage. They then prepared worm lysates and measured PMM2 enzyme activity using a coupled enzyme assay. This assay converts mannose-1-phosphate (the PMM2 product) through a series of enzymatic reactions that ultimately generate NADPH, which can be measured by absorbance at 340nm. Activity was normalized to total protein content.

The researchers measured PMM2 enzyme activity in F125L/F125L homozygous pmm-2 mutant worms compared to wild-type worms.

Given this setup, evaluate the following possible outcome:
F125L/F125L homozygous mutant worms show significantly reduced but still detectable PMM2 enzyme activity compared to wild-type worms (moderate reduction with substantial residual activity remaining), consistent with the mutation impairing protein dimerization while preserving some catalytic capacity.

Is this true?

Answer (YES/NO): YES